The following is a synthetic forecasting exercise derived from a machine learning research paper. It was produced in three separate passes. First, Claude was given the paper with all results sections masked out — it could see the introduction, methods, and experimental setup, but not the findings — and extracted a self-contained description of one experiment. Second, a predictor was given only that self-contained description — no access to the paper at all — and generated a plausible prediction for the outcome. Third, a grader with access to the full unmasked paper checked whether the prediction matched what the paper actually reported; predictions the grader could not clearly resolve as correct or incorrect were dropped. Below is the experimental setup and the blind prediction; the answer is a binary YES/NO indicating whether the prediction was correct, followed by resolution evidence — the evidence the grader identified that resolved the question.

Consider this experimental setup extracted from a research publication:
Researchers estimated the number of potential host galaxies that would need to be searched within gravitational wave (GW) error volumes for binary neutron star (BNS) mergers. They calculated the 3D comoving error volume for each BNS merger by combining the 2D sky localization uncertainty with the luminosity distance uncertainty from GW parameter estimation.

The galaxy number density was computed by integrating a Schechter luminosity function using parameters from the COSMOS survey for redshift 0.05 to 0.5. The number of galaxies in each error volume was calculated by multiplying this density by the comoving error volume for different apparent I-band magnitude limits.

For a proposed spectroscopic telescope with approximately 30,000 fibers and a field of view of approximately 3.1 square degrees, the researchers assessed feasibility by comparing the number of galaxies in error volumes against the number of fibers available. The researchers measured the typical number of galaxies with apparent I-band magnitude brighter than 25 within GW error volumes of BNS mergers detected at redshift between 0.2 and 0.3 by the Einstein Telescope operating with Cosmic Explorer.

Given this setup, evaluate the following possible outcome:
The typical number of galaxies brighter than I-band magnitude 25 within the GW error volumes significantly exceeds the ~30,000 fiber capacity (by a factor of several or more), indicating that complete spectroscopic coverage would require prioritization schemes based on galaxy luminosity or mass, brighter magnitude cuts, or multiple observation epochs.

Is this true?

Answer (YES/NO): NO